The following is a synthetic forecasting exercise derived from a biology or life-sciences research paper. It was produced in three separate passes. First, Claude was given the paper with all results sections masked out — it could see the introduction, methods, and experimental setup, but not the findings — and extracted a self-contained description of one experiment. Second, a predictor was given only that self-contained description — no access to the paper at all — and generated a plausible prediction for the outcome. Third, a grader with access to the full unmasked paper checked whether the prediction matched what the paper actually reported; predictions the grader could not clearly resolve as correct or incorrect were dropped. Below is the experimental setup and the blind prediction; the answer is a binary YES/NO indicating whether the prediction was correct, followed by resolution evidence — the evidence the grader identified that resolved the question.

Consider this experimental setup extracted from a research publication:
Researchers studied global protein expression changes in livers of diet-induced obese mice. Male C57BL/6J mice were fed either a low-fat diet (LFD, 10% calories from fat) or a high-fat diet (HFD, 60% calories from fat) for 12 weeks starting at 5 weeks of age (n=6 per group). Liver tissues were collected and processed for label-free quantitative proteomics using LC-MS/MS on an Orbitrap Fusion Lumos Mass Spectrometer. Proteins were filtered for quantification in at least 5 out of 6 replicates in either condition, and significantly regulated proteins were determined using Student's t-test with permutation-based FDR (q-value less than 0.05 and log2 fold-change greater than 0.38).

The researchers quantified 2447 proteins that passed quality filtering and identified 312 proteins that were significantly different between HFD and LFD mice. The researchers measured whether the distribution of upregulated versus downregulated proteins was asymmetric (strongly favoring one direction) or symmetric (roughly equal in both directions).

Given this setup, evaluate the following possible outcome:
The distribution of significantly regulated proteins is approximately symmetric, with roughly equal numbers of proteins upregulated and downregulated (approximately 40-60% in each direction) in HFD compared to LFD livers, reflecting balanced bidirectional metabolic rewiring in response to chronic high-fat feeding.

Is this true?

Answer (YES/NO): YES